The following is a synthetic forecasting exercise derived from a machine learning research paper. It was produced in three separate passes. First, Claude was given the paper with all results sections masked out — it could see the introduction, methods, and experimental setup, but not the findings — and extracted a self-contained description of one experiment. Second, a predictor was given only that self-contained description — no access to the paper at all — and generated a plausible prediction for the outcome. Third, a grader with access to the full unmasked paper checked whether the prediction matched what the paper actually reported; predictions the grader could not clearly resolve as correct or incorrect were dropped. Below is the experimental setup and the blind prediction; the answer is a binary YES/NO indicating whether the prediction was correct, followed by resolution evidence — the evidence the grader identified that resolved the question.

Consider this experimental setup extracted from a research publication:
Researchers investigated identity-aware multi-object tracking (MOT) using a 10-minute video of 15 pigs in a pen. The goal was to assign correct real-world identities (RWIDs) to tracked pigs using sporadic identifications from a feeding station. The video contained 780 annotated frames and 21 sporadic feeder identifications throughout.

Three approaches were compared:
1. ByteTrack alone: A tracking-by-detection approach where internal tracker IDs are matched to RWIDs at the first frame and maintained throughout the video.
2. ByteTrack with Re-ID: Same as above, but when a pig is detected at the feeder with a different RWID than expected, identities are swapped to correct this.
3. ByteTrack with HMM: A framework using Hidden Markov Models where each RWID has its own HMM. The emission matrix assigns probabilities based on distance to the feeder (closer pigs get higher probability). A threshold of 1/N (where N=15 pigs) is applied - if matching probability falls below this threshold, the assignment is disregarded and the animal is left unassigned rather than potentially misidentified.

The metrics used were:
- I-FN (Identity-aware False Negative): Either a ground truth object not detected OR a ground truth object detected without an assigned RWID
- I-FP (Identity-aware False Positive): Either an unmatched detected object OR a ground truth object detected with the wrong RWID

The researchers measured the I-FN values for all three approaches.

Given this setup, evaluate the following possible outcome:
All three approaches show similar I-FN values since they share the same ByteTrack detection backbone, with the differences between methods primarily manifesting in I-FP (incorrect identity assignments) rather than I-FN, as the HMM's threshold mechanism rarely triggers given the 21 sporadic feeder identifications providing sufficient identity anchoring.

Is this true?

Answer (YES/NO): NO